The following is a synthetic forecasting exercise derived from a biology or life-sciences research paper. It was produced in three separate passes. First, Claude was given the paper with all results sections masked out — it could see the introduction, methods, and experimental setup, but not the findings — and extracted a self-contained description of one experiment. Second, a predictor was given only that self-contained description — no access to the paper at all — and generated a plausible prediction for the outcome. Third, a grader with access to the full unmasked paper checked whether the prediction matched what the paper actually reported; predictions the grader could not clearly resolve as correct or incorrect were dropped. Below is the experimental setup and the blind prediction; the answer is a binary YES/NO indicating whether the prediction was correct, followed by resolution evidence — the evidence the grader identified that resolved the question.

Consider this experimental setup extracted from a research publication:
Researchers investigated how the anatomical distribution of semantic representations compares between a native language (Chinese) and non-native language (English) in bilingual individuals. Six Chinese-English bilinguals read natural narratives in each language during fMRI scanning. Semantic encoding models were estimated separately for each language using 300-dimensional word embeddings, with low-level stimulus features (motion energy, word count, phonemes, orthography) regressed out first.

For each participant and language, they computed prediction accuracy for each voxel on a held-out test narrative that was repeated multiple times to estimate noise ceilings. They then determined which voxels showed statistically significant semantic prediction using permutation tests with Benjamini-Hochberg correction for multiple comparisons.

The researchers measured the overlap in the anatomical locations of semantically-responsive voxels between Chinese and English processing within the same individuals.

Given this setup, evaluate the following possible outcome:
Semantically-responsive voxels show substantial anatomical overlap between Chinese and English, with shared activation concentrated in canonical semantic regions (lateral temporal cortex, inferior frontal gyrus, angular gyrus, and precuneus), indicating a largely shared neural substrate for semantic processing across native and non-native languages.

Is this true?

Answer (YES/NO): YES